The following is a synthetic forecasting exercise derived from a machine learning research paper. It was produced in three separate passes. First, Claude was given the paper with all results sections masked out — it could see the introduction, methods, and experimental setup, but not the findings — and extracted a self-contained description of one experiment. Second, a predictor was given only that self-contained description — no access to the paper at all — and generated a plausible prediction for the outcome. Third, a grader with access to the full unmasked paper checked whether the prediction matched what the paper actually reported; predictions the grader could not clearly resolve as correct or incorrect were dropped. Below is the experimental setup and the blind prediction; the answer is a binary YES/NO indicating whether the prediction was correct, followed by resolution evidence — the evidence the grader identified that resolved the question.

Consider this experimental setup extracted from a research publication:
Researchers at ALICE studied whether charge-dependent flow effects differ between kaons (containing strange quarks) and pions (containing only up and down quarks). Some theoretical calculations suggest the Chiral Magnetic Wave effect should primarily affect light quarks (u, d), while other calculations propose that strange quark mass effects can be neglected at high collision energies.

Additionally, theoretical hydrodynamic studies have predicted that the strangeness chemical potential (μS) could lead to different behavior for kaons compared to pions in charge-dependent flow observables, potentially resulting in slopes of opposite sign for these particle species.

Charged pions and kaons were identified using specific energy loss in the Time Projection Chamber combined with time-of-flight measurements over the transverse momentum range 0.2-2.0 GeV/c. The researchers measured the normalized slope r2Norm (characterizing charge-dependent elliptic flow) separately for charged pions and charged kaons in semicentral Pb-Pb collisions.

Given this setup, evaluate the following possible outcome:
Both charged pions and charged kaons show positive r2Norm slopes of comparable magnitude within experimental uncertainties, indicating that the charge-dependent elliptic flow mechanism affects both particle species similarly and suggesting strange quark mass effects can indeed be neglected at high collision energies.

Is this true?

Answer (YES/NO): NO